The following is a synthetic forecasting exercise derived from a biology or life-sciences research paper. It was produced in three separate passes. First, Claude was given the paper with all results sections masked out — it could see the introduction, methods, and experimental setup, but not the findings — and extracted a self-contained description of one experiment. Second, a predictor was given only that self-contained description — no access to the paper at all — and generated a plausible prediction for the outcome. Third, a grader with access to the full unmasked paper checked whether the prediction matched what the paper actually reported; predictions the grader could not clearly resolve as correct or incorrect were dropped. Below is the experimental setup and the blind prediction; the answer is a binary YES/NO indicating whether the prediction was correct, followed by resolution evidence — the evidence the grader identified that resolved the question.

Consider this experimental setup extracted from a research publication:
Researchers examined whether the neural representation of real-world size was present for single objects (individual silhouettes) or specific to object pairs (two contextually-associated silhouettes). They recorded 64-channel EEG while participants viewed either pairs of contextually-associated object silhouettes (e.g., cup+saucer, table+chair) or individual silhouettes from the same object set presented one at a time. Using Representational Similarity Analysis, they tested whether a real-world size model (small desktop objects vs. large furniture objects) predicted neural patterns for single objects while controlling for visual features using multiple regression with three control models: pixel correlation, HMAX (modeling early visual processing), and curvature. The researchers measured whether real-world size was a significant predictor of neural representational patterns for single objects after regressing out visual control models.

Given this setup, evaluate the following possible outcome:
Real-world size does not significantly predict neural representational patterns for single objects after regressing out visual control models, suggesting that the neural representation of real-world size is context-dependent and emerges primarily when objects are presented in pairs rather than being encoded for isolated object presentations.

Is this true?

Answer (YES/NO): YES